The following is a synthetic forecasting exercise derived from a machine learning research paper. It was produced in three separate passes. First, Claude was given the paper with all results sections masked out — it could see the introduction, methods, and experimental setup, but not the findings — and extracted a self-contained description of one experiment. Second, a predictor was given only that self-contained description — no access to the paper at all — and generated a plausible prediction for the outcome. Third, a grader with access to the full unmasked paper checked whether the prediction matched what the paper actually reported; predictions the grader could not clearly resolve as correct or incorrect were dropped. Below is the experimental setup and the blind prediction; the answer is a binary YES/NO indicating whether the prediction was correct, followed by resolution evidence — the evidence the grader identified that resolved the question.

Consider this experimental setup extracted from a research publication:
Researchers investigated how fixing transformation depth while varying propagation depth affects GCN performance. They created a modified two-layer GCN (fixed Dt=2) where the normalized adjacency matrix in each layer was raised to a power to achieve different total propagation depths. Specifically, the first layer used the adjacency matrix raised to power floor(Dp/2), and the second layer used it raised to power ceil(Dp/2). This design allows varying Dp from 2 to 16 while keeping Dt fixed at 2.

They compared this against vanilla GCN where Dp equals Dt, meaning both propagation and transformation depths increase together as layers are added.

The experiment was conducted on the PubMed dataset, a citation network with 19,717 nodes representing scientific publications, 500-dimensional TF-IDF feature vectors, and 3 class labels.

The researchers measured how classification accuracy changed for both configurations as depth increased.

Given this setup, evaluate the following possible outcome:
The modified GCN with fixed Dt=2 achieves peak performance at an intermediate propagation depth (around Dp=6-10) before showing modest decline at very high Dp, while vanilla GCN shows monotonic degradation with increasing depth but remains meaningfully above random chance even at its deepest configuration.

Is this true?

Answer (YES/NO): NO